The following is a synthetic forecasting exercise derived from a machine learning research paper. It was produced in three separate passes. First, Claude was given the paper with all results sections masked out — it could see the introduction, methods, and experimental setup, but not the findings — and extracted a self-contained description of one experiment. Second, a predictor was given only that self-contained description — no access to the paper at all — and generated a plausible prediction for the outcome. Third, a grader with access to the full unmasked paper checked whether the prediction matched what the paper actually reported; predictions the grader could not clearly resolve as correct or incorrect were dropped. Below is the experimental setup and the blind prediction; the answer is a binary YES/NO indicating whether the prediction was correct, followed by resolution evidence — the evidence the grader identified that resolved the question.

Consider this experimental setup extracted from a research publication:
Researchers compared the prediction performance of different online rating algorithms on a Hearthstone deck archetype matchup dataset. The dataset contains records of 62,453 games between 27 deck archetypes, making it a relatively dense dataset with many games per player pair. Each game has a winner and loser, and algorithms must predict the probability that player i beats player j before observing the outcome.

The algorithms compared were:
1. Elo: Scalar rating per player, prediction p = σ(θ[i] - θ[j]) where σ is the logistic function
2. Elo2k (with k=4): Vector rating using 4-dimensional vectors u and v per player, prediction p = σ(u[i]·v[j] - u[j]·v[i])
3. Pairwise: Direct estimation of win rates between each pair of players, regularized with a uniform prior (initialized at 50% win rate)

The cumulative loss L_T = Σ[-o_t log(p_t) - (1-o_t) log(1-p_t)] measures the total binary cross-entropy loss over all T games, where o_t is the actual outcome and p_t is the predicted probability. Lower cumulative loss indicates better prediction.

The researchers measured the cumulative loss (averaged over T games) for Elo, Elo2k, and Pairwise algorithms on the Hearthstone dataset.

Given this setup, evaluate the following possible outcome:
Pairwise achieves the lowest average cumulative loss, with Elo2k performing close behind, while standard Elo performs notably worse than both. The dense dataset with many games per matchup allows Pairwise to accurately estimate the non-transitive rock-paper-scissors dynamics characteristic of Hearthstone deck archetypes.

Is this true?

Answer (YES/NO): NO